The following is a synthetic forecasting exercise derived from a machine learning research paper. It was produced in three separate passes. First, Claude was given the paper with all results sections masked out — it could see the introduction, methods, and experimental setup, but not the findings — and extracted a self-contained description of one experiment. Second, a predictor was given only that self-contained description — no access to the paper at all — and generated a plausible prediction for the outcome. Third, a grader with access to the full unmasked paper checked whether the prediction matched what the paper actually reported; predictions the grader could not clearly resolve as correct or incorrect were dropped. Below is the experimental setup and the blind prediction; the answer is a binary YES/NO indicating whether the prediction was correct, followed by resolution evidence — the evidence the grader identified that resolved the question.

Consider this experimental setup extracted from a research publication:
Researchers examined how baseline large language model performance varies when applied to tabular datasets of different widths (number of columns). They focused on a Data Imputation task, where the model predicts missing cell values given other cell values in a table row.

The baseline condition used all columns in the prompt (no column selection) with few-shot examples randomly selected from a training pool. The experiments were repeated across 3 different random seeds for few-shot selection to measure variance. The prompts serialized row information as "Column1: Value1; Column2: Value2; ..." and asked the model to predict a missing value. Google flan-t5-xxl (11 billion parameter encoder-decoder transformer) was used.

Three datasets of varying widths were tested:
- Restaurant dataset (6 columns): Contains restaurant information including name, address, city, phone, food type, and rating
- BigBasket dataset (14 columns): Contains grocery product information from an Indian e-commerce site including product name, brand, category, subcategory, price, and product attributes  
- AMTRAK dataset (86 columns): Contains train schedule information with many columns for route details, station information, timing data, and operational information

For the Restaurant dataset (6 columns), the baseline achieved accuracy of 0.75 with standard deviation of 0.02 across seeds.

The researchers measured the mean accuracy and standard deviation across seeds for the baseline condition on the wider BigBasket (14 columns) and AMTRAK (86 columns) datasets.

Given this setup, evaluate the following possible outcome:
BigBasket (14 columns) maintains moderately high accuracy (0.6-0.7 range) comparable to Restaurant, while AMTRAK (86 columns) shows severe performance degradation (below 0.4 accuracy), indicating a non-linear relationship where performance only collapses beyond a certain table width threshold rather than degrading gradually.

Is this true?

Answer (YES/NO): NO